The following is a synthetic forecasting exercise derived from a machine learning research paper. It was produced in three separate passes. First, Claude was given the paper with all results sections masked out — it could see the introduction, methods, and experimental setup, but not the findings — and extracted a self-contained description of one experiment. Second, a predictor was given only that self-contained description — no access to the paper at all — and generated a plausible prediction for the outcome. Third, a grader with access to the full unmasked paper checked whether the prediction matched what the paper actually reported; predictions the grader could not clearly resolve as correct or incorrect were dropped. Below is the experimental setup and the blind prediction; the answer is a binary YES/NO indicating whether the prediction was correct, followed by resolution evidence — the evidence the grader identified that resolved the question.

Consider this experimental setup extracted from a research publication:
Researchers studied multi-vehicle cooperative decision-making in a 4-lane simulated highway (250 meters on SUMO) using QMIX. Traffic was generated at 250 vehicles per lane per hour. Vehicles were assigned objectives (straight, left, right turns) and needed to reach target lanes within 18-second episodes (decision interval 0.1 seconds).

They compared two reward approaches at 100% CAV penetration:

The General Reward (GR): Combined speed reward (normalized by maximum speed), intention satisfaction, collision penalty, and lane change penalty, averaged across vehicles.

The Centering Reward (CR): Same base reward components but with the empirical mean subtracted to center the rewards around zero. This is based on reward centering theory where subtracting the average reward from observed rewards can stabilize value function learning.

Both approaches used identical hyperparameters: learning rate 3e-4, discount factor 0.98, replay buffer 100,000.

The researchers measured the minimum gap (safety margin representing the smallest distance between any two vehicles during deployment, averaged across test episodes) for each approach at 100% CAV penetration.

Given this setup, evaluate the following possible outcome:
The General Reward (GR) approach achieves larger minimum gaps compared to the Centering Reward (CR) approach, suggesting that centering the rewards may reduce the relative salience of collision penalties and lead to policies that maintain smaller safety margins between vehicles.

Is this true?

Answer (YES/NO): YES